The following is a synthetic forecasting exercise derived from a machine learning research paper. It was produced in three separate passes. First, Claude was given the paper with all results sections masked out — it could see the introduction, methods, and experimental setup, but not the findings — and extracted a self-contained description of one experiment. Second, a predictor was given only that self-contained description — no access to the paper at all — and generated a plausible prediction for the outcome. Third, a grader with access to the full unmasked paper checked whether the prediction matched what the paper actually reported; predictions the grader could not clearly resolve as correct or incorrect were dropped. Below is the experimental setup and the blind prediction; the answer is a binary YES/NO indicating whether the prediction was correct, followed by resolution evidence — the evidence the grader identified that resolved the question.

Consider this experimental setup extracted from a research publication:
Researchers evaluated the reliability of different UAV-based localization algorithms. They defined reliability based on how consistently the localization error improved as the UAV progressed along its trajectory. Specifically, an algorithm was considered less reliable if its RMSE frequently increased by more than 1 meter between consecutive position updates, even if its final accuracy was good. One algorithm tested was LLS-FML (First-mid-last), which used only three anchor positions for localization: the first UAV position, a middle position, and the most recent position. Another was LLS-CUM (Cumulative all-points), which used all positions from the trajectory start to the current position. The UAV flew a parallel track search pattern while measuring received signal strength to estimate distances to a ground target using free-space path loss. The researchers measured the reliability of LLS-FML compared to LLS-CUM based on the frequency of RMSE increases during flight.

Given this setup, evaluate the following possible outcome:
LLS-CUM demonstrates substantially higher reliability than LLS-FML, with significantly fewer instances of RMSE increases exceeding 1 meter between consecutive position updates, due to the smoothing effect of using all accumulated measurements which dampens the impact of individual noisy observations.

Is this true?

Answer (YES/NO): YES